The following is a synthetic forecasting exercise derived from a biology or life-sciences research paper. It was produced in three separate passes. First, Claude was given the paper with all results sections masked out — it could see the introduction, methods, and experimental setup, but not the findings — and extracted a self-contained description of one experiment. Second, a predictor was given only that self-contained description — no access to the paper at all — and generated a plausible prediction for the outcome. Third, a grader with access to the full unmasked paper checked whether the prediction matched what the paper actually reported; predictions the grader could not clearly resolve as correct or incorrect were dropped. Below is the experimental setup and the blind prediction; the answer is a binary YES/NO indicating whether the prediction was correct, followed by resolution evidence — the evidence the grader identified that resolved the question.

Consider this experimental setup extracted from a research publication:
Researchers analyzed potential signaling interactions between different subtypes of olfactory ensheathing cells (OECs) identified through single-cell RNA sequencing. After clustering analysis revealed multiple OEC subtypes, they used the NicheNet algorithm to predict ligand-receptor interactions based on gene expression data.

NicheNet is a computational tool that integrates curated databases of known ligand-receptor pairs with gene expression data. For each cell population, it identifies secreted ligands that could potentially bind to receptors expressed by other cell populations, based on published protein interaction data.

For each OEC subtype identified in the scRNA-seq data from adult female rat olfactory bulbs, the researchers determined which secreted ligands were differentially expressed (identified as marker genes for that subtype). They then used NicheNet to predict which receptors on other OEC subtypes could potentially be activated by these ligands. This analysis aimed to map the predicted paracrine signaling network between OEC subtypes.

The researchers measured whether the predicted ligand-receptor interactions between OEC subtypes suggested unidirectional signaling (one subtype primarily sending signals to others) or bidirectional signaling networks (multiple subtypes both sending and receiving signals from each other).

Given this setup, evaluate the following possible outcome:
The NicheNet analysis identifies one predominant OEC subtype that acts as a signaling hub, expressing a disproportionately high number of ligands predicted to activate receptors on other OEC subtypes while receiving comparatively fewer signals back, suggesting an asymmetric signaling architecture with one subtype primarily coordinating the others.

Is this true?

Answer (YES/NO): NO